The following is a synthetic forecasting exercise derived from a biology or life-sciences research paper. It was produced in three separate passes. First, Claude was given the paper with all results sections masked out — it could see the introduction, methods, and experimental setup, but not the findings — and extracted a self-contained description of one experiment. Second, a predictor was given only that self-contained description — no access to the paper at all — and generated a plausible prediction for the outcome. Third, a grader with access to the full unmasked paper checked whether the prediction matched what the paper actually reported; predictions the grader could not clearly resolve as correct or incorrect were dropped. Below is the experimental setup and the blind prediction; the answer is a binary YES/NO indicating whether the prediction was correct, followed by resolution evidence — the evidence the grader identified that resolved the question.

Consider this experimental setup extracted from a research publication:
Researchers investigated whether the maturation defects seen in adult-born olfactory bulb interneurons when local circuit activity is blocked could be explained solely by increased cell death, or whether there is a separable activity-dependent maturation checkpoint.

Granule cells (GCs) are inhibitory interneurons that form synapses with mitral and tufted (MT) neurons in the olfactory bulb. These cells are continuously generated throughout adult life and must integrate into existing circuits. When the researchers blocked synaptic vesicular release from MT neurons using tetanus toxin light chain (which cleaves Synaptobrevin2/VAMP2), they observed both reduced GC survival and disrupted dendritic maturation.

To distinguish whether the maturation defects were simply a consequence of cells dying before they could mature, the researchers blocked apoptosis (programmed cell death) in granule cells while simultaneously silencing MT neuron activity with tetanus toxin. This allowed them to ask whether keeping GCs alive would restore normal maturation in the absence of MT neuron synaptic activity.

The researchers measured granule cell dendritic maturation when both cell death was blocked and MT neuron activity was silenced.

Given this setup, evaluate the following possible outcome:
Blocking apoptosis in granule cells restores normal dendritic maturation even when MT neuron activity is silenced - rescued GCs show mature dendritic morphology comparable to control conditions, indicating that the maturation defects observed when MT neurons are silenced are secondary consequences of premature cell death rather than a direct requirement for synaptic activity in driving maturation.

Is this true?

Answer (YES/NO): NO